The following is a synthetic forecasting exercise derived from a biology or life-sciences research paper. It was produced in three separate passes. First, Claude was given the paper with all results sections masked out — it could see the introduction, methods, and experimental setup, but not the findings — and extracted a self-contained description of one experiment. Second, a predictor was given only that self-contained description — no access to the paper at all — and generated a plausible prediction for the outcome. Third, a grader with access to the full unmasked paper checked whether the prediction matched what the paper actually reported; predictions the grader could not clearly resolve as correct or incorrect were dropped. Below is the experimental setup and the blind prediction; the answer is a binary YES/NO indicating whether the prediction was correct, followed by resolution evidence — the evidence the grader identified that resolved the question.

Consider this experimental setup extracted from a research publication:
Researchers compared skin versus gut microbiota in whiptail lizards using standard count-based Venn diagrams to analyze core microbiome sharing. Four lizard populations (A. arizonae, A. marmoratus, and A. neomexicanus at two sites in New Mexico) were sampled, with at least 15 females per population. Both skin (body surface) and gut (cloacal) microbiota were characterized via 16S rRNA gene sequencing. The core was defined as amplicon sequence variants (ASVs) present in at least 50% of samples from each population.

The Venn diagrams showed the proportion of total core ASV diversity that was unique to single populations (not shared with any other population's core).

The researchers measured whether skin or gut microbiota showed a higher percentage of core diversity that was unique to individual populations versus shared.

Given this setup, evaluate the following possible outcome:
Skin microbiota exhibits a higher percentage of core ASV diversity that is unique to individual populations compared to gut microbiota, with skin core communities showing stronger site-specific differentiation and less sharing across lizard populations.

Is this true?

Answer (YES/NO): NO